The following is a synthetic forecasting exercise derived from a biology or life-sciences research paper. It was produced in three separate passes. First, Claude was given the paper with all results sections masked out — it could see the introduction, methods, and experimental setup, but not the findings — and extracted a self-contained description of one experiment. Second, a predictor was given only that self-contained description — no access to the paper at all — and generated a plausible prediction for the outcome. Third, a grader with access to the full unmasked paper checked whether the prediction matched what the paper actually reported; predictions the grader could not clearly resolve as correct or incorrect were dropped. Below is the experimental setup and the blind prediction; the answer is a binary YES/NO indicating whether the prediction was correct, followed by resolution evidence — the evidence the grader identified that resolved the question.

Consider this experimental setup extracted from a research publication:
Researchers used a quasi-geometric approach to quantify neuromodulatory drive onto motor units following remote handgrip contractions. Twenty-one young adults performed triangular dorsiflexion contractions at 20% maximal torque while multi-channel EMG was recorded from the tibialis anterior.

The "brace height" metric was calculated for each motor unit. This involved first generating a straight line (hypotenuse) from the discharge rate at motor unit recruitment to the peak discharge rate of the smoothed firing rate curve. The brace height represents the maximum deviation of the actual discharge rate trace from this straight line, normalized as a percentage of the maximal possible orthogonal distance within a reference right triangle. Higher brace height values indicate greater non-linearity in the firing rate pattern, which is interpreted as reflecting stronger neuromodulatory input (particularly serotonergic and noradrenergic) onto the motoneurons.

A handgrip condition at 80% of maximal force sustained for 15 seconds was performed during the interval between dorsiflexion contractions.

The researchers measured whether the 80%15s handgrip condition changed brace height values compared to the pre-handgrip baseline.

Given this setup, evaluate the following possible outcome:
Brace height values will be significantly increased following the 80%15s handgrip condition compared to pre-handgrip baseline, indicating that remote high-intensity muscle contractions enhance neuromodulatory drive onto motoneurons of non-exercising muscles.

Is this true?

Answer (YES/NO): YES